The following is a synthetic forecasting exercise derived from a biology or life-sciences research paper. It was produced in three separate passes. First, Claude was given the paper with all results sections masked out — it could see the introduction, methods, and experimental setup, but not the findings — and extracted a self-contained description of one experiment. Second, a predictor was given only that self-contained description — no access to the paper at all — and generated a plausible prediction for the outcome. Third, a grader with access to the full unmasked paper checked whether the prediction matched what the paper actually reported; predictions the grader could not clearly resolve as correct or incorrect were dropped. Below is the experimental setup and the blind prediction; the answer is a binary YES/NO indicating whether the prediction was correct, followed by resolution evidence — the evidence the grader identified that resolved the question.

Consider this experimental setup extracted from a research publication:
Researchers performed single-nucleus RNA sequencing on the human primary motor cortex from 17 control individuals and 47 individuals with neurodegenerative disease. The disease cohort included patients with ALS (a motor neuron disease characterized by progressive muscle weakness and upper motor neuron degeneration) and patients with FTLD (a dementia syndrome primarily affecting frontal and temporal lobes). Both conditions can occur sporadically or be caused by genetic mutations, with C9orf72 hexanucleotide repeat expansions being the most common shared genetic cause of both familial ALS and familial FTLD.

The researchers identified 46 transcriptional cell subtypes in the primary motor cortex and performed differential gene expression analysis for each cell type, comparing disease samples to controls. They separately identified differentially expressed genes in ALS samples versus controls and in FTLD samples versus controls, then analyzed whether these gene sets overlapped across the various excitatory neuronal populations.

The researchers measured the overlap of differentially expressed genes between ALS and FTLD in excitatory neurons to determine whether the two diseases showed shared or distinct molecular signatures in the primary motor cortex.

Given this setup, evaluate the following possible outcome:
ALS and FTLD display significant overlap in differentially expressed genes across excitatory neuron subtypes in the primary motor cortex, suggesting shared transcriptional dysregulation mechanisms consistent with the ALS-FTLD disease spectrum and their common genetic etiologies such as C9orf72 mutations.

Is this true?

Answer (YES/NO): YES